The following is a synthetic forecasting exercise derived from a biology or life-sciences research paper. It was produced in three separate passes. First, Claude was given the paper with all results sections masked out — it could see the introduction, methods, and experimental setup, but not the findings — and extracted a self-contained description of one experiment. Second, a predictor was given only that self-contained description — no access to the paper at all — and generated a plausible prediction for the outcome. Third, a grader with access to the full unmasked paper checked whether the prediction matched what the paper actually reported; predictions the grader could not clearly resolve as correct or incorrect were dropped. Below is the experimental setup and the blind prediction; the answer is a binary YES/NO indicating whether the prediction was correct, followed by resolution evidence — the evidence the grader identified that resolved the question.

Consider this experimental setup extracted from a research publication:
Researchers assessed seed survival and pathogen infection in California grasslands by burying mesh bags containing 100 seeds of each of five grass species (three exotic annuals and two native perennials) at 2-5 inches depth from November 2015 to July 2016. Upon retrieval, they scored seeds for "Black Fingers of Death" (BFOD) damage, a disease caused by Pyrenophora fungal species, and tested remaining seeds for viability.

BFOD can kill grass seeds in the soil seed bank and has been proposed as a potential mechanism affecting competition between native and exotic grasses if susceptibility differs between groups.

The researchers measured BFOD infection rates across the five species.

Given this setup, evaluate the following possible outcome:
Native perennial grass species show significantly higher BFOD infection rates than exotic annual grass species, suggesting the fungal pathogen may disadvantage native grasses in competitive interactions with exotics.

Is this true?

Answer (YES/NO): NO